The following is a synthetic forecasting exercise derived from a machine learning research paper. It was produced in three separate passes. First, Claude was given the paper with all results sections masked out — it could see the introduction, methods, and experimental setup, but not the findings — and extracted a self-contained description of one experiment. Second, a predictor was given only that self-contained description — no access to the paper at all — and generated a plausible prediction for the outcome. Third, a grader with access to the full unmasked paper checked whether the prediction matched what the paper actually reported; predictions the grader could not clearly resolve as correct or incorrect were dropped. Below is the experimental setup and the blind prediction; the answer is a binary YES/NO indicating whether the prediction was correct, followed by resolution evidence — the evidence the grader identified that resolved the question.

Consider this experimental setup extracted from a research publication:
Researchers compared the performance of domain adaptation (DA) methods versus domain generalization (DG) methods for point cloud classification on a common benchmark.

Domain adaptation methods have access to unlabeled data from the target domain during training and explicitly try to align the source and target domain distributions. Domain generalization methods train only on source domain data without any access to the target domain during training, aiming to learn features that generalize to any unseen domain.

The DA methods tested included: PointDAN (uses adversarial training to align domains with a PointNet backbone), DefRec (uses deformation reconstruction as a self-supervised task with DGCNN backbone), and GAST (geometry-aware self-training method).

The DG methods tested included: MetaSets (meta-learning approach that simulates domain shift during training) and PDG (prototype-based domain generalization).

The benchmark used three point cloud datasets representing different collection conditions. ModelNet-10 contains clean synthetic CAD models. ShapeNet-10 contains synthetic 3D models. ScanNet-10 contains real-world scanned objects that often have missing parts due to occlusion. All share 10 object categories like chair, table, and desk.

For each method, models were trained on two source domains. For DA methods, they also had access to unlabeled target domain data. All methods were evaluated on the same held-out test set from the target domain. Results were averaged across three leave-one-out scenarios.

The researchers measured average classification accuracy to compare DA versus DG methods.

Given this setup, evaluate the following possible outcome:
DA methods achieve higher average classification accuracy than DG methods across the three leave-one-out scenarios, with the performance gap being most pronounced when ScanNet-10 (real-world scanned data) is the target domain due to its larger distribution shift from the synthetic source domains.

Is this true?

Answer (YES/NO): NO